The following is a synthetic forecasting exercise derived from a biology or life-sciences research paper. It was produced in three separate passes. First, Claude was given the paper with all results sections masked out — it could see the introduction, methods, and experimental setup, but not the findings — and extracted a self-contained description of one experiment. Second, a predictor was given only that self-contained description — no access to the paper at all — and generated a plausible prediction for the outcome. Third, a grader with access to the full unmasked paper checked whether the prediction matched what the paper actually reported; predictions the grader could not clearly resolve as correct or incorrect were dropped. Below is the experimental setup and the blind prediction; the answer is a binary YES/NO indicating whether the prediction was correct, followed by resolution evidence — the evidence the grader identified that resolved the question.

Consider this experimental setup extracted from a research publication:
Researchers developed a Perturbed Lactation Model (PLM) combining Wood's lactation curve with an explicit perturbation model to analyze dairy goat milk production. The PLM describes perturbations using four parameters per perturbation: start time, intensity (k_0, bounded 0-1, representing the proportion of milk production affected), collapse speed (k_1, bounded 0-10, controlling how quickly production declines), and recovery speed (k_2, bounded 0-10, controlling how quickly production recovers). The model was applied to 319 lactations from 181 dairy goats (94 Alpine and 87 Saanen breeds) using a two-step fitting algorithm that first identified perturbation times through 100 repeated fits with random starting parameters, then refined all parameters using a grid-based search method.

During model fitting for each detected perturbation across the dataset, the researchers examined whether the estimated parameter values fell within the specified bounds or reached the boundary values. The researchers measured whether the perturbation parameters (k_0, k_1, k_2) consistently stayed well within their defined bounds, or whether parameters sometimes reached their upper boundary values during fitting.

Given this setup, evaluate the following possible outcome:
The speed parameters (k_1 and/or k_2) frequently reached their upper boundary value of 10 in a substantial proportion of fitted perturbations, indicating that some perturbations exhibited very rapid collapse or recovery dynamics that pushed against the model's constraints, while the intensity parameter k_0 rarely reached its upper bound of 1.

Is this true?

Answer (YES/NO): NO